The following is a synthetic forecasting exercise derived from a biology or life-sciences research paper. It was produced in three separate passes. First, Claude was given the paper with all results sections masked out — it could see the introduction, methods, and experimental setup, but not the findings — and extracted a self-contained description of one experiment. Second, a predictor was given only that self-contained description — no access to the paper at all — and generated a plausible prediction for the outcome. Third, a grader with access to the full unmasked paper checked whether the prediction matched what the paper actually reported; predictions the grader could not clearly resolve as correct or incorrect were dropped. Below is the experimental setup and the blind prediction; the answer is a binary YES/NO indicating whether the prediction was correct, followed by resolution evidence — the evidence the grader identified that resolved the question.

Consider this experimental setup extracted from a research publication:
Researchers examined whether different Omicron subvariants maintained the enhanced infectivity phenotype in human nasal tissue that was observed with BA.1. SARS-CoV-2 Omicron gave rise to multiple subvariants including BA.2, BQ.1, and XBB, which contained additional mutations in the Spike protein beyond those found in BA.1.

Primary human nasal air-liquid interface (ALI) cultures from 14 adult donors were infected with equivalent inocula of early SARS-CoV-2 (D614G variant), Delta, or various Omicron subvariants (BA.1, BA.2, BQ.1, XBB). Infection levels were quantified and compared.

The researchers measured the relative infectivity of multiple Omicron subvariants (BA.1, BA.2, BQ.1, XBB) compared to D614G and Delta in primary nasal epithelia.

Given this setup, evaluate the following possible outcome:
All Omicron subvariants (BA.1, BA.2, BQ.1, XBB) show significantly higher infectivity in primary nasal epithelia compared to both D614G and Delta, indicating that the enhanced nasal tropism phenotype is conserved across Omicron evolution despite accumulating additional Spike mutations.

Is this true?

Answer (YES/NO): YES